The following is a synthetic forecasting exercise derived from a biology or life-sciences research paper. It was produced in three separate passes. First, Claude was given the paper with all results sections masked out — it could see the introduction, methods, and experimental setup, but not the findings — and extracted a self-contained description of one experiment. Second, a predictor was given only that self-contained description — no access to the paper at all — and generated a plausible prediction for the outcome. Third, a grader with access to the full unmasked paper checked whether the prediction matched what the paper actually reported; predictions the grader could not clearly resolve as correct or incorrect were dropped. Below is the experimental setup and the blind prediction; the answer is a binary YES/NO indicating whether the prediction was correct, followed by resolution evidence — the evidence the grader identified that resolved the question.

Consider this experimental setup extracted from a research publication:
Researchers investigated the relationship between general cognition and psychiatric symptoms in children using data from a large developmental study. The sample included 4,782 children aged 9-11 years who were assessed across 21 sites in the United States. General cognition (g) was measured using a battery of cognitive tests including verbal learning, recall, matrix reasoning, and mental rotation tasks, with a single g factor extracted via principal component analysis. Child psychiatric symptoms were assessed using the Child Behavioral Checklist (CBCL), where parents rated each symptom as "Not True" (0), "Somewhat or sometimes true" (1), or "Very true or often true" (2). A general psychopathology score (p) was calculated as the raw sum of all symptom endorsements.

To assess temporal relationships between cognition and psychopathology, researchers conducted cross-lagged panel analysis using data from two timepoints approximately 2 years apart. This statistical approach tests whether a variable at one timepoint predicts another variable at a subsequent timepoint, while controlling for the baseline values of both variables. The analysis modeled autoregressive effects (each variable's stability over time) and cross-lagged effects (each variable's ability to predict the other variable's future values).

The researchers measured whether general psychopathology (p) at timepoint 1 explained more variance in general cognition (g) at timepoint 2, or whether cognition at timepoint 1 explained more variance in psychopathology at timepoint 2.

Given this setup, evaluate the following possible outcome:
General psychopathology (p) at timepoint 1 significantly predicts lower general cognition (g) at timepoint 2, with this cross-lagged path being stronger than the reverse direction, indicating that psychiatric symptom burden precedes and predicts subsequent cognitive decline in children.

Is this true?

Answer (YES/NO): YES